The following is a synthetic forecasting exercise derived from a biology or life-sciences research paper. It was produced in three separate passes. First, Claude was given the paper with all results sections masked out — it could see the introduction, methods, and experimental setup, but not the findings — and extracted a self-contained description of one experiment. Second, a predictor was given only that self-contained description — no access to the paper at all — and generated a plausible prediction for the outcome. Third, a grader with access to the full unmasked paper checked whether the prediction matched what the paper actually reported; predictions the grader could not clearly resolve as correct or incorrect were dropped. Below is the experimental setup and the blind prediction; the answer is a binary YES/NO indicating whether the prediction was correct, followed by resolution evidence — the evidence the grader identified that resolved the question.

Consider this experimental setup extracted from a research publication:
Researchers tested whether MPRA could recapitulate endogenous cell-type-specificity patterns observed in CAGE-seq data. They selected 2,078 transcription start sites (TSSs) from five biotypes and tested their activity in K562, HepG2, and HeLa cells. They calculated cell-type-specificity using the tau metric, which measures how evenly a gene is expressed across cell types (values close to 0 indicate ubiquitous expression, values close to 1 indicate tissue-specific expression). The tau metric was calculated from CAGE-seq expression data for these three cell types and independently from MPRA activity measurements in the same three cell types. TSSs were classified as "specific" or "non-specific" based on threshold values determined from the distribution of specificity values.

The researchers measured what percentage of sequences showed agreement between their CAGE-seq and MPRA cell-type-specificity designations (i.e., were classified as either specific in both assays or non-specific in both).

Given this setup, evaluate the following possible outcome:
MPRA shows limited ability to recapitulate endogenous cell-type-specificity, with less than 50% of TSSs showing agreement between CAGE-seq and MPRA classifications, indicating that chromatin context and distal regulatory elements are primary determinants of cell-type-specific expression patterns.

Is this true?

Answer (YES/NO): NO